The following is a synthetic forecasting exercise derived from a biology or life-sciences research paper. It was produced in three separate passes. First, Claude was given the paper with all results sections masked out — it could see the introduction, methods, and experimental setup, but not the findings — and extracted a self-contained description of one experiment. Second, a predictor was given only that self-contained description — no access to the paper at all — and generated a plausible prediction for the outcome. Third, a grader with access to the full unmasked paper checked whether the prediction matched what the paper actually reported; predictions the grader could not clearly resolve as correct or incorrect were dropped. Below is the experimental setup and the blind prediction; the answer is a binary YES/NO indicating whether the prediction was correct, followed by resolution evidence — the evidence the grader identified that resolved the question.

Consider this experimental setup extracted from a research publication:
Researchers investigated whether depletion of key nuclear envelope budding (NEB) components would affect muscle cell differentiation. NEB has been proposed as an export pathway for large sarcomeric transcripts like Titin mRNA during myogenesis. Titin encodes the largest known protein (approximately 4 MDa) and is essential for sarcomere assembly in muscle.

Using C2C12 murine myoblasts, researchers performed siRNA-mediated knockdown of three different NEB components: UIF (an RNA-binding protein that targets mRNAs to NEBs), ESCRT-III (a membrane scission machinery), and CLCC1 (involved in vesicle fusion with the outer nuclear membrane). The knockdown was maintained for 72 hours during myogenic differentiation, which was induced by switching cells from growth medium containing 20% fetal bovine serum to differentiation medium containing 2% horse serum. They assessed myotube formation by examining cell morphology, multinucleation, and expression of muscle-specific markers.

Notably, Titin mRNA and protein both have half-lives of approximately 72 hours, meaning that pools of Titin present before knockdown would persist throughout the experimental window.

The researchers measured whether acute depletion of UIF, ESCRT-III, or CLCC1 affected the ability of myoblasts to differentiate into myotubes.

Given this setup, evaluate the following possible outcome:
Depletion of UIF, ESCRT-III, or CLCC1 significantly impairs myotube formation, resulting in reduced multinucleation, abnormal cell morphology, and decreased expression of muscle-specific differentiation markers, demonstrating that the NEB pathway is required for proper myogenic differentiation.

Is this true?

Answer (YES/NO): NO